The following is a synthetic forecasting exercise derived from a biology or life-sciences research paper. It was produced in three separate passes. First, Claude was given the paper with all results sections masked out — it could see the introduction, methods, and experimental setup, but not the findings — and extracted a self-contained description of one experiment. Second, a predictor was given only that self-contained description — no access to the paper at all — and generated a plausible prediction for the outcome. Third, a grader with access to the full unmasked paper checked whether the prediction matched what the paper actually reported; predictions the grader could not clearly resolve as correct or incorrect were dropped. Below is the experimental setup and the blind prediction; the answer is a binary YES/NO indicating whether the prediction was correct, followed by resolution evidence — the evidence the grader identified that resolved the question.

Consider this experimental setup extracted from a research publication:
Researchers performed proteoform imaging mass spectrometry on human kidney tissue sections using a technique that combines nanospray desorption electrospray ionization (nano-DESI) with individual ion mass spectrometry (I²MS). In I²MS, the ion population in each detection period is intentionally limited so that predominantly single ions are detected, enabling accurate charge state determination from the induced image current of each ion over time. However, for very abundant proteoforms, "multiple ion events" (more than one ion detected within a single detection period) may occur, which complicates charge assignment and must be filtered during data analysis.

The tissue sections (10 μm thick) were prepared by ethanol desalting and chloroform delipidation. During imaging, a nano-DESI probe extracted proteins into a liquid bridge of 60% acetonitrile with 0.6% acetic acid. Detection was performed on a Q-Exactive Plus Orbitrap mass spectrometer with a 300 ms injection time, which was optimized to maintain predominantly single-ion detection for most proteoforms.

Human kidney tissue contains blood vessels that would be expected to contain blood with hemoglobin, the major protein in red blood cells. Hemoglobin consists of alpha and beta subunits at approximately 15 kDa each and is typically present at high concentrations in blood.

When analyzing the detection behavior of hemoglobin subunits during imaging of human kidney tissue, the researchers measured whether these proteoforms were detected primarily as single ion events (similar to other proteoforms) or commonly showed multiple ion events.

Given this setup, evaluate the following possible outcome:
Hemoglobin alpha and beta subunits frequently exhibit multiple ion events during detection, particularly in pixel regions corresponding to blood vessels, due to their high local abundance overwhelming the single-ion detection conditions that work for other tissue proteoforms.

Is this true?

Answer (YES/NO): YES